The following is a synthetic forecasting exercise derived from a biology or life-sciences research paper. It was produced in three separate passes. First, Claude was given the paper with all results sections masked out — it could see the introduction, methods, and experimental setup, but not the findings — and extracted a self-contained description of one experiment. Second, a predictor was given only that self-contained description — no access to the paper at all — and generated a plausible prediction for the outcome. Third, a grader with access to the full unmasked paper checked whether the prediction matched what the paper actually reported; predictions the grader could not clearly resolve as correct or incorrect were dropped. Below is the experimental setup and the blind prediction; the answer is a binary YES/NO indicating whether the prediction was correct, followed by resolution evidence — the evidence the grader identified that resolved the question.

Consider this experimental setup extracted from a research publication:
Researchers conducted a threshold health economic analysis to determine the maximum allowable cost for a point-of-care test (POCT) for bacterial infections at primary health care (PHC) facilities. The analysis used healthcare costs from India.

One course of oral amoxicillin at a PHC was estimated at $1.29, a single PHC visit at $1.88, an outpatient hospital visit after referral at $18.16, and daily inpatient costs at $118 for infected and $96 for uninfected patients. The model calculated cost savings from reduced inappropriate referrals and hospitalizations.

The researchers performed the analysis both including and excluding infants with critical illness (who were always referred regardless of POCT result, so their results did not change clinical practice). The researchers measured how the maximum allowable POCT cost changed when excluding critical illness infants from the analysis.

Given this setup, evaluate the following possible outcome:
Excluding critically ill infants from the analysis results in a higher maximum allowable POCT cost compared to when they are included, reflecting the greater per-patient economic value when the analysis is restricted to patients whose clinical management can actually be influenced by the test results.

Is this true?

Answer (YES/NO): YES